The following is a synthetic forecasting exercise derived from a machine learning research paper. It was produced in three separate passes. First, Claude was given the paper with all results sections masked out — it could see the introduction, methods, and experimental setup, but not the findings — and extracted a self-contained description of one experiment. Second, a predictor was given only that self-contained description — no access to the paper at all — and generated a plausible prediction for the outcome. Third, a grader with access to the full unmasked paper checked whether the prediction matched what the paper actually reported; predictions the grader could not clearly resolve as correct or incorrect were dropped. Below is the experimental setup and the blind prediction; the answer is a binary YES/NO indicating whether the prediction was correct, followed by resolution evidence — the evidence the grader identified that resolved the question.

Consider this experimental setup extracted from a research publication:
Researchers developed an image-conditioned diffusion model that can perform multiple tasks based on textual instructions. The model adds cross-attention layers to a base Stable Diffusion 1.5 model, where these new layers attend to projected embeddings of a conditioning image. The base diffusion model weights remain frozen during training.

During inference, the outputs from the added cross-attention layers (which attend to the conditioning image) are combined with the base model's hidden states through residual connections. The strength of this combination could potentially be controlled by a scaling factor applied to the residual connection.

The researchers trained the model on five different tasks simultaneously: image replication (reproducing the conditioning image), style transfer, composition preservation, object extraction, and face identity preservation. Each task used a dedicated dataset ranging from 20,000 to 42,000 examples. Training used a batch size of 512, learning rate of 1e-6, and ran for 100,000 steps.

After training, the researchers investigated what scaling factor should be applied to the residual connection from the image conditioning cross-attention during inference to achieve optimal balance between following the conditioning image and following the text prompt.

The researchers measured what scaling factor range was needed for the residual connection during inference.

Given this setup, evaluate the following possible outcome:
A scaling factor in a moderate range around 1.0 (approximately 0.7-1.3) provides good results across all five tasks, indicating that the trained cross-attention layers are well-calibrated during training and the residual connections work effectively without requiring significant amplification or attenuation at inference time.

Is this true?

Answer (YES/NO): NO